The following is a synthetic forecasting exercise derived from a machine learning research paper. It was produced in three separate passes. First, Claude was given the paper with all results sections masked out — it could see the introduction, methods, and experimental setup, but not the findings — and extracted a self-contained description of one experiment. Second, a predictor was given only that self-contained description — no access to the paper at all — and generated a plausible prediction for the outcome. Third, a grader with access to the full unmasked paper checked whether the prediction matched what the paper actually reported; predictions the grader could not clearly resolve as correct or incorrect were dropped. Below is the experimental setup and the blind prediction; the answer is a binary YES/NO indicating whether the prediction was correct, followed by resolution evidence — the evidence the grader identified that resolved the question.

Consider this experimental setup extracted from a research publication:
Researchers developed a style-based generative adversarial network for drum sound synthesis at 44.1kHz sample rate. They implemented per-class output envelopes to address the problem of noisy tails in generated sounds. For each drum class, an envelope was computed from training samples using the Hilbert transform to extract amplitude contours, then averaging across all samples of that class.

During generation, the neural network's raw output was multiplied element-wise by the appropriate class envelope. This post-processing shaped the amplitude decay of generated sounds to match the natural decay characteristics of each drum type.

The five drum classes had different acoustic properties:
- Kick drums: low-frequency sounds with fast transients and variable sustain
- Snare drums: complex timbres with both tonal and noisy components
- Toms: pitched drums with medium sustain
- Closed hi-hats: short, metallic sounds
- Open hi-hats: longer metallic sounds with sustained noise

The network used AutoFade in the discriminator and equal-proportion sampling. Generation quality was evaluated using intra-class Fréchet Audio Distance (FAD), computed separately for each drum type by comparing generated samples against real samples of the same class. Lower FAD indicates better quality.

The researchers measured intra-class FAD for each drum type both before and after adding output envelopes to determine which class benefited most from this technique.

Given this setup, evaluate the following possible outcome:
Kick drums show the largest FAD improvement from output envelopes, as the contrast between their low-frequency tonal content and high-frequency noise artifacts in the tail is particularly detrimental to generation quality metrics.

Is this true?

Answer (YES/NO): YES